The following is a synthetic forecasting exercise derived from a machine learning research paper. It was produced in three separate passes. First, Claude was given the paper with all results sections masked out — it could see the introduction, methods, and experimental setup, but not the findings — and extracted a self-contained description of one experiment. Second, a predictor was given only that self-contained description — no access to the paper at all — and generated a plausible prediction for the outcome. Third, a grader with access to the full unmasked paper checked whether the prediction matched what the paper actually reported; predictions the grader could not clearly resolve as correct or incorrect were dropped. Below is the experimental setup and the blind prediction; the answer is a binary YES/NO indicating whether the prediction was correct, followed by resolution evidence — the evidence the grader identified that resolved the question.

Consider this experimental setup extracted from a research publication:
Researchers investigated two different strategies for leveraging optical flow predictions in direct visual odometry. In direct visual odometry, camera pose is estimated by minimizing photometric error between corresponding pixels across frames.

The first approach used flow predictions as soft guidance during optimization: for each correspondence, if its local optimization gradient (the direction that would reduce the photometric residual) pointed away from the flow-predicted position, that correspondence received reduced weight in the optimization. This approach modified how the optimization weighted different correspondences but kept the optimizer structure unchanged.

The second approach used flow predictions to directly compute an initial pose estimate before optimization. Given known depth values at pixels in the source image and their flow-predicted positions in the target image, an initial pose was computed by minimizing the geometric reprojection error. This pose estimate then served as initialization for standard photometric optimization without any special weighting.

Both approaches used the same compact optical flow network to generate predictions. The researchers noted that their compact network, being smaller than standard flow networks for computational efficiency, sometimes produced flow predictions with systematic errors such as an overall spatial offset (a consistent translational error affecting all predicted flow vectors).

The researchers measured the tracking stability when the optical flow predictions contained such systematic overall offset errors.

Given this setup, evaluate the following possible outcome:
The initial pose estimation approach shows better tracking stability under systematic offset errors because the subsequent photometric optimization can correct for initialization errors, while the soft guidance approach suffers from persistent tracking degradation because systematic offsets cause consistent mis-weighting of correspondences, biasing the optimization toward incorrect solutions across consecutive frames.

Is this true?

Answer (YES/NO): NO